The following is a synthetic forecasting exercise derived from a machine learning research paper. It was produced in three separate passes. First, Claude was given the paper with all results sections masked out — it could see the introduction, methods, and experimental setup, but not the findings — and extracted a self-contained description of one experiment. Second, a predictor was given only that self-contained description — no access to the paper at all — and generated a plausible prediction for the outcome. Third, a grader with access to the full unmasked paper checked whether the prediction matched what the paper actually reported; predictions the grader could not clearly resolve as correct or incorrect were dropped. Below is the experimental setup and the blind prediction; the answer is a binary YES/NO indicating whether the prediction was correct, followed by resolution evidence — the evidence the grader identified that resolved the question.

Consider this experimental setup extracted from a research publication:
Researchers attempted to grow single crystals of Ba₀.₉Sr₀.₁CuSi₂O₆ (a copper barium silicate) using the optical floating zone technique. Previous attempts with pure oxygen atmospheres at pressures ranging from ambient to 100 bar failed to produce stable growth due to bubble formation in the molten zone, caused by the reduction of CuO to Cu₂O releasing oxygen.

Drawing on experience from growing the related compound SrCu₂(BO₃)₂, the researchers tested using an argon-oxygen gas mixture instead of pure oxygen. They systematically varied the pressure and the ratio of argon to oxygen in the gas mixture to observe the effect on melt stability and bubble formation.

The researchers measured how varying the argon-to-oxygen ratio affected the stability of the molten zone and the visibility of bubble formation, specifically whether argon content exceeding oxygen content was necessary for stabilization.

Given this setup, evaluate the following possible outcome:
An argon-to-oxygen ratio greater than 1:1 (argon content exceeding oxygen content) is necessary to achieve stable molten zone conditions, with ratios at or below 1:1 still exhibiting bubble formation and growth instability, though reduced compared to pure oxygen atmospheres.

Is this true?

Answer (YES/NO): YES